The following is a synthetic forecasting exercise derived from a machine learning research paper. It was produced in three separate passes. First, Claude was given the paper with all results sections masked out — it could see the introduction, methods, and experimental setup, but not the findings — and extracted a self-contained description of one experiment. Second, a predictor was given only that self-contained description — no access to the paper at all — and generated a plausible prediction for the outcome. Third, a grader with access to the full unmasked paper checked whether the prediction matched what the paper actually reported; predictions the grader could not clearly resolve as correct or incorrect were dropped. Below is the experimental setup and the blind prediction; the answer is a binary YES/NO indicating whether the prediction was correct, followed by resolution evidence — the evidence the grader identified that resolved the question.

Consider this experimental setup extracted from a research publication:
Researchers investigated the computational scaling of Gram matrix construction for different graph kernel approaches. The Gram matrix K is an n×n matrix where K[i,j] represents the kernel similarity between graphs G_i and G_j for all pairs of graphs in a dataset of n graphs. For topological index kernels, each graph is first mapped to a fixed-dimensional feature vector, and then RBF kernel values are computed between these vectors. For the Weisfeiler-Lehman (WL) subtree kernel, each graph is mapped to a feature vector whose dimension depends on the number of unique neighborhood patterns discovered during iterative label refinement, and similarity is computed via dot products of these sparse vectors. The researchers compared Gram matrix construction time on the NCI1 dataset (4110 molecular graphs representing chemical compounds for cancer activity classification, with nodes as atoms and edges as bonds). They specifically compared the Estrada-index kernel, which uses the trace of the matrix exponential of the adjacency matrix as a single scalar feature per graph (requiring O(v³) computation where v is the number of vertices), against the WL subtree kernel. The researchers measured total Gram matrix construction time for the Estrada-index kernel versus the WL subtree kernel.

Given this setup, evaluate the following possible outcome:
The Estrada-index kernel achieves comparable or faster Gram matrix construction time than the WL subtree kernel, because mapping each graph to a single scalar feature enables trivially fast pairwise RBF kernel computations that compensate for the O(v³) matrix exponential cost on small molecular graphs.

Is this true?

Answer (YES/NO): YES